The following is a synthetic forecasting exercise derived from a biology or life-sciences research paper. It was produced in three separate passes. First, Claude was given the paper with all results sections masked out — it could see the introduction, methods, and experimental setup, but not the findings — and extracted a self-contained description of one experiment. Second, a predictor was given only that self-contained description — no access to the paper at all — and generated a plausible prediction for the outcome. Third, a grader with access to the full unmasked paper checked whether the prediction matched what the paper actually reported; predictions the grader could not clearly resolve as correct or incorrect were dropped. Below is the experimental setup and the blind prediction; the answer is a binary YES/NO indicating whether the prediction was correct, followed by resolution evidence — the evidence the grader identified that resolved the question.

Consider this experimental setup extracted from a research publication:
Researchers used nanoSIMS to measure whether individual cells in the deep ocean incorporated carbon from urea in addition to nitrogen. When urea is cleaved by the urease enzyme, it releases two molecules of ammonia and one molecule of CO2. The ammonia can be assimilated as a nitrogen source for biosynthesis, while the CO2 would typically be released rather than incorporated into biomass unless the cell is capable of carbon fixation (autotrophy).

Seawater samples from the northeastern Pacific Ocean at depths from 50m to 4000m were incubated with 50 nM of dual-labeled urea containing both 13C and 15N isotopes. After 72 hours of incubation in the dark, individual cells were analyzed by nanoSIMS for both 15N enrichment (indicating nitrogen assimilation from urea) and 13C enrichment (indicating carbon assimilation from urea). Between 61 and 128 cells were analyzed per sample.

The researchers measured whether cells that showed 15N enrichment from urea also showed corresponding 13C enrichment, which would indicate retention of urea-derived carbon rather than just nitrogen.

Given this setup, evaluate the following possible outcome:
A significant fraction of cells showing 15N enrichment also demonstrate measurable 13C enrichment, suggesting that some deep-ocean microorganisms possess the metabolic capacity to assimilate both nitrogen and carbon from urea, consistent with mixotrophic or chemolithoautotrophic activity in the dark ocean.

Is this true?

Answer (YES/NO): YES